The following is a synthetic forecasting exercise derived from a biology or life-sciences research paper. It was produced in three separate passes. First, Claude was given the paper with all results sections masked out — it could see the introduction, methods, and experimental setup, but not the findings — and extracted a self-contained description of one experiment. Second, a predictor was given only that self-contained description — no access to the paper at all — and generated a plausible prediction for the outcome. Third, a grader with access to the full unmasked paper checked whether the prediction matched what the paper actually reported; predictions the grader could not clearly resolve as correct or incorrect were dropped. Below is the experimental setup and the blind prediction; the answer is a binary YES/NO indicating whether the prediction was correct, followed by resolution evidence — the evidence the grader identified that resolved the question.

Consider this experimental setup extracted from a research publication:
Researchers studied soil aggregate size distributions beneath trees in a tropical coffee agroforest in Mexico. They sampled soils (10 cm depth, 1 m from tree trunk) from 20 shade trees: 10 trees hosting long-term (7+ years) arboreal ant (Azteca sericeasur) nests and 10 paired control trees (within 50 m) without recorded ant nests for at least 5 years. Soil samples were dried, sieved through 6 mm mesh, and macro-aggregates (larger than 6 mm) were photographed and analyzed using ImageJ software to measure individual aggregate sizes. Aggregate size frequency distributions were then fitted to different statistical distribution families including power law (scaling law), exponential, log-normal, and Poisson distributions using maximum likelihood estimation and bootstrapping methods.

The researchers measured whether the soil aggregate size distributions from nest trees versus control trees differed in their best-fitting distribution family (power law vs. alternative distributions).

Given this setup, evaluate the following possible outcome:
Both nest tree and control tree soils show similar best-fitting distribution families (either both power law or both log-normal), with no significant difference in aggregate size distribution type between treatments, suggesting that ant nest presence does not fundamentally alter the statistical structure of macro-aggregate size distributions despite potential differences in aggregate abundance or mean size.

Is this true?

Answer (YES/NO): NO